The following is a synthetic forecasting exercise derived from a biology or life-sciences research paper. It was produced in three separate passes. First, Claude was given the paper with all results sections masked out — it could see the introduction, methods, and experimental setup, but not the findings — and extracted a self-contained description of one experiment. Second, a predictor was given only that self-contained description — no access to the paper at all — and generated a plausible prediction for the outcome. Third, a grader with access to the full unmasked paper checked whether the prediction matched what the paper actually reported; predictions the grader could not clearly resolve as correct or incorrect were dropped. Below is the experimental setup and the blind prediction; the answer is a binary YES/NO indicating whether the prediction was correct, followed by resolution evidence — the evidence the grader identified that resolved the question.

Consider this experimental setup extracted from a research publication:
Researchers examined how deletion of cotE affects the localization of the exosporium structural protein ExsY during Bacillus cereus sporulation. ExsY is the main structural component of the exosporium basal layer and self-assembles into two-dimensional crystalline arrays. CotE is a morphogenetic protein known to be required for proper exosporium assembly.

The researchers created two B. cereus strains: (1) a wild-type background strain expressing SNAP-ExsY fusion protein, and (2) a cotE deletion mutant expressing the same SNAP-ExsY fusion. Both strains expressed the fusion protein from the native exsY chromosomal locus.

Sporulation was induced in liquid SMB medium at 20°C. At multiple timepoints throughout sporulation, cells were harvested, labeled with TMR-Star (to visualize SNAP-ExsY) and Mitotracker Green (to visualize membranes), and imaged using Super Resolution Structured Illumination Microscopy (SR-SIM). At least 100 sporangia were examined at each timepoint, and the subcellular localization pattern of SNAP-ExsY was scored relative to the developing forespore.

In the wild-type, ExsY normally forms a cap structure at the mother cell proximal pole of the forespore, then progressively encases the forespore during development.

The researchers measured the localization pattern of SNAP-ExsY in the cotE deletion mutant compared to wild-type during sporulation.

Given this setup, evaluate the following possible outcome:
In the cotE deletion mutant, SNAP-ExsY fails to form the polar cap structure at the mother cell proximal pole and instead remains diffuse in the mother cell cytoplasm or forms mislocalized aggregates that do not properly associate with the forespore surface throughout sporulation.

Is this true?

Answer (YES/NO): YES